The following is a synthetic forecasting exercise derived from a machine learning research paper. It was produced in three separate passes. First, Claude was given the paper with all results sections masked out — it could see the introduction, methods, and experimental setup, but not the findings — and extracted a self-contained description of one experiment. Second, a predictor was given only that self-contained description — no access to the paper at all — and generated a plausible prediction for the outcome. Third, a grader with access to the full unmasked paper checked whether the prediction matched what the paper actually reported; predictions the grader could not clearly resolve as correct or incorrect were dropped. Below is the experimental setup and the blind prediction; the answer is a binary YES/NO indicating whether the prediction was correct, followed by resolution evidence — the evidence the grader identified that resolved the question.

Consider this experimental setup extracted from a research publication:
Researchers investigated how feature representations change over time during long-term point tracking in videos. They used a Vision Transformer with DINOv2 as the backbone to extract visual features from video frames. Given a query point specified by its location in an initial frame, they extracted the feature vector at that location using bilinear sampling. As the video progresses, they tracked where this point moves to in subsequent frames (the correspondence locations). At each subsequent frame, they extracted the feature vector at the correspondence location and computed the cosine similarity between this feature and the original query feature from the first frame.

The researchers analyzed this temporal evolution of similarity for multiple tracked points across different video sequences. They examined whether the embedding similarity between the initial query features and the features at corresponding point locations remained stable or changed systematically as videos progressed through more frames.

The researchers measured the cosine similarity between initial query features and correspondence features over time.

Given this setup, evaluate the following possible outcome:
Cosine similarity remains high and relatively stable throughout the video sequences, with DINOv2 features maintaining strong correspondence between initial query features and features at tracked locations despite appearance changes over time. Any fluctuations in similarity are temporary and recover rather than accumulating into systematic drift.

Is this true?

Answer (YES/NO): NO